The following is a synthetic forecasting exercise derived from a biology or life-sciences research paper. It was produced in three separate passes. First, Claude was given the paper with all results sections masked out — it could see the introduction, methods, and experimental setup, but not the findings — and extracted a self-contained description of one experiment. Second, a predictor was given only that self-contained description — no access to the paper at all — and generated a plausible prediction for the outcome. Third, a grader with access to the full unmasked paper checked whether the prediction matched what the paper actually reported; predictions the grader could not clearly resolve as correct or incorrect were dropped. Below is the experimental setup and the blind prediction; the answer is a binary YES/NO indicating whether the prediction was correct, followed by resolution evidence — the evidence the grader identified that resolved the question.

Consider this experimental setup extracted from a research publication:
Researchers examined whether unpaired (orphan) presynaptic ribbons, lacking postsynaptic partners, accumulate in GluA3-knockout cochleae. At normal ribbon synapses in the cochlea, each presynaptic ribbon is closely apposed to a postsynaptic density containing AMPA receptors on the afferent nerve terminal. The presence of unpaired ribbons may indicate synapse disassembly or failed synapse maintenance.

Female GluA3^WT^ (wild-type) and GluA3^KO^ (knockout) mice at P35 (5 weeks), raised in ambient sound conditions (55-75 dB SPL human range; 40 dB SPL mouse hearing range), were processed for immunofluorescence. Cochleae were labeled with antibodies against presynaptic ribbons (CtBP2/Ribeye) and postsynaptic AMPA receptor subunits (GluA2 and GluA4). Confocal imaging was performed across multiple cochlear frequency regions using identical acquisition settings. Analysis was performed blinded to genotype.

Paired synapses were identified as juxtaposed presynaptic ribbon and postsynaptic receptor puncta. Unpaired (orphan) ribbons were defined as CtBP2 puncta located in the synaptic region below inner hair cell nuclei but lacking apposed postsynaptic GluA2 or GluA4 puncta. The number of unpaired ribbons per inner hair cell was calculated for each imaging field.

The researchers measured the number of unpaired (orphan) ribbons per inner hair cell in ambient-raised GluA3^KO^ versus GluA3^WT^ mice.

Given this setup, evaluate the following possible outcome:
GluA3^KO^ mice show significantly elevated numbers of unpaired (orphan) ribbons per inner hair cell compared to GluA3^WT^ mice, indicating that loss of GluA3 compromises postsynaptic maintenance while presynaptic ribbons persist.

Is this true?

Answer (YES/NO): YES